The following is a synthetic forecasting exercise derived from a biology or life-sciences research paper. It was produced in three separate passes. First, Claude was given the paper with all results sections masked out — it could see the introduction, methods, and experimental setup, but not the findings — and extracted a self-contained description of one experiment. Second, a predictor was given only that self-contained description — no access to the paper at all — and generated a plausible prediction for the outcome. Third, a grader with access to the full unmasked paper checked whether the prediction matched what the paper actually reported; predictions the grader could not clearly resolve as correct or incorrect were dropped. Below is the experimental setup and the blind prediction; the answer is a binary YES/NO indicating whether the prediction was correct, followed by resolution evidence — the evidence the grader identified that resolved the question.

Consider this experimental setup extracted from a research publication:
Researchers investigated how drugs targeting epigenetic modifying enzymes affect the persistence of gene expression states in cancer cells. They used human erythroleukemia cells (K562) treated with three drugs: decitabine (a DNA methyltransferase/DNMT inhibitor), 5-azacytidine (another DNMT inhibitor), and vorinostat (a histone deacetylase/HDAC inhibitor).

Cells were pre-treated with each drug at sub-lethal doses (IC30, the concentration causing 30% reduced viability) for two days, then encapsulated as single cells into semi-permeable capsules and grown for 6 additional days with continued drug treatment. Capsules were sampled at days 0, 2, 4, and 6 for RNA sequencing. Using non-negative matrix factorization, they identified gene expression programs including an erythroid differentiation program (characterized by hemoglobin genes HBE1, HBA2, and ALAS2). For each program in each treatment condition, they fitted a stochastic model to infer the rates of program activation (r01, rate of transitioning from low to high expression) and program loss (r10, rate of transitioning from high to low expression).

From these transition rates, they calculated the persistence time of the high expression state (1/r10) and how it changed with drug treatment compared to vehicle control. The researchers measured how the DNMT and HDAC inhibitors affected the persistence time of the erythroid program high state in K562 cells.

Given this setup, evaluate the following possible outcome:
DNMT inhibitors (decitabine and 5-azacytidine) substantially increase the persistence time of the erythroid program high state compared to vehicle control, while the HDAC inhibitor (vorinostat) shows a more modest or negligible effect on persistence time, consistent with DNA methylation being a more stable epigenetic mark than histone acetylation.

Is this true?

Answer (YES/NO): NO